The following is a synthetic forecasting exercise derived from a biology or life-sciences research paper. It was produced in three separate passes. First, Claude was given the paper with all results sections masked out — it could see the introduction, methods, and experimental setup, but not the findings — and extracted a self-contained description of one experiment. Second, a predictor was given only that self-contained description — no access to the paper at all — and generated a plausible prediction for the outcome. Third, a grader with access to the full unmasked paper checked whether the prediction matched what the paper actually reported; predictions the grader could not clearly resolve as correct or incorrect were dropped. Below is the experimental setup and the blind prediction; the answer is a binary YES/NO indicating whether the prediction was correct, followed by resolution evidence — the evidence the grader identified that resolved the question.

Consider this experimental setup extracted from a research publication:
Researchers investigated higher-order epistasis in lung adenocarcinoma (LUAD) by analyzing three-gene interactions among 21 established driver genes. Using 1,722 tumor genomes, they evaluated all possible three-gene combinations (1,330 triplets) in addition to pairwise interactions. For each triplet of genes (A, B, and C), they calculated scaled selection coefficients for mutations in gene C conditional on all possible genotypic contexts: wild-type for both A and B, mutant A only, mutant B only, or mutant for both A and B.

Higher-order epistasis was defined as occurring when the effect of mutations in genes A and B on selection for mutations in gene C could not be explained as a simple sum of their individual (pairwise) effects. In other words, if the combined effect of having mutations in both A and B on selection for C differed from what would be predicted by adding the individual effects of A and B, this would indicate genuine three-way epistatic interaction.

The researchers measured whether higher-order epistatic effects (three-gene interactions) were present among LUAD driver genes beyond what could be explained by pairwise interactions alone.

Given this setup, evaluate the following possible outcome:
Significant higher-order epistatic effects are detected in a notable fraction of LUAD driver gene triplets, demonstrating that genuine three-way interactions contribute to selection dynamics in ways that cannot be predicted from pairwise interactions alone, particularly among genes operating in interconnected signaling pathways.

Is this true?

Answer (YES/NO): YES